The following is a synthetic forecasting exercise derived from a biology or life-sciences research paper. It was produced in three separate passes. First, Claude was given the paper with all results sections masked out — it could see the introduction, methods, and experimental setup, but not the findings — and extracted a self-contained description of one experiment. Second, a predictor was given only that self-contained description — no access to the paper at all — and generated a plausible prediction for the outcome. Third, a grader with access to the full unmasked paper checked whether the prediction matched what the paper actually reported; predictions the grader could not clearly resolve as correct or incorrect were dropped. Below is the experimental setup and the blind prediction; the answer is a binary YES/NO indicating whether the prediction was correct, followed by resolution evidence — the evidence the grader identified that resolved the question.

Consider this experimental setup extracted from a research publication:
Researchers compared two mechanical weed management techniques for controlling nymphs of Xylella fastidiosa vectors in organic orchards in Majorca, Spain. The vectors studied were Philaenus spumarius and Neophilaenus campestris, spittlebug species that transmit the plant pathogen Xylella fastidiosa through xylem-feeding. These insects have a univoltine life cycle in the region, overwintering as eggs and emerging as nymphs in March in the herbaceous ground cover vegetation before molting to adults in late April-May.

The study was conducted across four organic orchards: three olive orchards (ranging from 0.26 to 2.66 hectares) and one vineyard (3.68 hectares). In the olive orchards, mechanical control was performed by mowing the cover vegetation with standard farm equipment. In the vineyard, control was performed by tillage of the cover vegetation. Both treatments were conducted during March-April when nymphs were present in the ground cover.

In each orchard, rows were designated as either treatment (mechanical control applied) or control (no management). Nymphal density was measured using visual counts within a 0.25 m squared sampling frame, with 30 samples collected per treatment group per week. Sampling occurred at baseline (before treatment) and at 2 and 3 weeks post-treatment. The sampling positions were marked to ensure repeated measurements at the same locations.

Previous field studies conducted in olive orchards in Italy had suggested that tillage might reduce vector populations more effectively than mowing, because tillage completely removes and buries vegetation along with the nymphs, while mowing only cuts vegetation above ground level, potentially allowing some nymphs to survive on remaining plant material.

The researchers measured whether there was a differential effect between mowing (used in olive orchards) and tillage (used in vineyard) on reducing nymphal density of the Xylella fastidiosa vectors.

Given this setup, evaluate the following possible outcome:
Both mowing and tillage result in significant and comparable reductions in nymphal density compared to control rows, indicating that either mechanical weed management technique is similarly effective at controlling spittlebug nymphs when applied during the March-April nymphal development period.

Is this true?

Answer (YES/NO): YES